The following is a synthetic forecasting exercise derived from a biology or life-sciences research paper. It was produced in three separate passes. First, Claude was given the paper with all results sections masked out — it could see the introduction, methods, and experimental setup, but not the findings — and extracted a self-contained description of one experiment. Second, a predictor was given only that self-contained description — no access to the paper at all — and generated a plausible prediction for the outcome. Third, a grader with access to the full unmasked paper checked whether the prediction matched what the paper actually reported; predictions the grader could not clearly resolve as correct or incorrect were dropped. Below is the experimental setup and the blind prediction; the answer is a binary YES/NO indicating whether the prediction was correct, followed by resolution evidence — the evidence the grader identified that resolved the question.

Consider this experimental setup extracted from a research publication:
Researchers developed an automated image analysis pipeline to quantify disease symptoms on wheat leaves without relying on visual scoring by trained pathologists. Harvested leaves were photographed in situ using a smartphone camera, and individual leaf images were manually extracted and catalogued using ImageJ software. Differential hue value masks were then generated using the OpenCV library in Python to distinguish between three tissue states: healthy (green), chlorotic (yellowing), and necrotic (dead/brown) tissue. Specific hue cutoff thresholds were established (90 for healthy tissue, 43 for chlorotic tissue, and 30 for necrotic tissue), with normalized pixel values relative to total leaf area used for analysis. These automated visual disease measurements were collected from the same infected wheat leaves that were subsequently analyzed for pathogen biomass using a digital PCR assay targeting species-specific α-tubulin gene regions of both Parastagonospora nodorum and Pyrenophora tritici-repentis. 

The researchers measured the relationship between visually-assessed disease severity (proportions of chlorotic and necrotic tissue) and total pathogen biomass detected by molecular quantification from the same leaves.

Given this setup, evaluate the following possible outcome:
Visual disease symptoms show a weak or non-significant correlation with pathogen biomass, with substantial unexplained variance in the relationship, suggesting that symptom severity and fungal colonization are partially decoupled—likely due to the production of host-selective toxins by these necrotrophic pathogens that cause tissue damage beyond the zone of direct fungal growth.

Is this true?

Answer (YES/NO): NO